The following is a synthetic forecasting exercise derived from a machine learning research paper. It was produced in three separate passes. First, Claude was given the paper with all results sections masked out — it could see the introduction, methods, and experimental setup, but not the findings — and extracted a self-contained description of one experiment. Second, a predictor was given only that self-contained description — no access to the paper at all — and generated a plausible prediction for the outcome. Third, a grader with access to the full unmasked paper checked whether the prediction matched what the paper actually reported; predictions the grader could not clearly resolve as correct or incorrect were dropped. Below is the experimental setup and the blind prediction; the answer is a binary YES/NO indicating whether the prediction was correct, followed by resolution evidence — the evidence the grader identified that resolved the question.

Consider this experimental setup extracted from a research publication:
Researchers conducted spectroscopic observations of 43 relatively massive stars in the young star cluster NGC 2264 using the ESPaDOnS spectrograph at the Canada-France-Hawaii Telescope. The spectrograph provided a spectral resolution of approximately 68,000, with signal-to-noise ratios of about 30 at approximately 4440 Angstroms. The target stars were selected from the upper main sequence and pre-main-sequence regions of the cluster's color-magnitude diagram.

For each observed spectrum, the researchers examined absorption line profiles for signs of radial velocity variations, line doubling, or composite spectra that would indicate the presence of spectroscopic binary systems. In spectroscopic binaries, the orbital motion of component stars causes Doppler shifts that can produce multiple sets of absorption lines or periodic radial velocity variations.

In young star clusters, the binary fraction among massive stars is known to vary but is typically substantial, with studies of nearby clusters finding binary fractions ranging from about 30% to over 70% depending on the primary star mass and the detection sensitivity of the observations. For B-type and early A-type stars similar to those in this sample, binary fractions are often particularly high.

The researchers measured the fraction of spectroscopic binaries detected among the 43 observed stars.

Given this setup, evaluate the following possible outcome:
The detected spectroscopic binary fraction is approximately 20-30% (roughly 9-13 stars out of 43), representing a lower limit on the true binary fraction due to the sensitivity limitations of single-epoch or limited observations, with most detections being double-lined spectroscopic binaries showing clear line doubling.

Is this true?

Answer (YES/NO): NO